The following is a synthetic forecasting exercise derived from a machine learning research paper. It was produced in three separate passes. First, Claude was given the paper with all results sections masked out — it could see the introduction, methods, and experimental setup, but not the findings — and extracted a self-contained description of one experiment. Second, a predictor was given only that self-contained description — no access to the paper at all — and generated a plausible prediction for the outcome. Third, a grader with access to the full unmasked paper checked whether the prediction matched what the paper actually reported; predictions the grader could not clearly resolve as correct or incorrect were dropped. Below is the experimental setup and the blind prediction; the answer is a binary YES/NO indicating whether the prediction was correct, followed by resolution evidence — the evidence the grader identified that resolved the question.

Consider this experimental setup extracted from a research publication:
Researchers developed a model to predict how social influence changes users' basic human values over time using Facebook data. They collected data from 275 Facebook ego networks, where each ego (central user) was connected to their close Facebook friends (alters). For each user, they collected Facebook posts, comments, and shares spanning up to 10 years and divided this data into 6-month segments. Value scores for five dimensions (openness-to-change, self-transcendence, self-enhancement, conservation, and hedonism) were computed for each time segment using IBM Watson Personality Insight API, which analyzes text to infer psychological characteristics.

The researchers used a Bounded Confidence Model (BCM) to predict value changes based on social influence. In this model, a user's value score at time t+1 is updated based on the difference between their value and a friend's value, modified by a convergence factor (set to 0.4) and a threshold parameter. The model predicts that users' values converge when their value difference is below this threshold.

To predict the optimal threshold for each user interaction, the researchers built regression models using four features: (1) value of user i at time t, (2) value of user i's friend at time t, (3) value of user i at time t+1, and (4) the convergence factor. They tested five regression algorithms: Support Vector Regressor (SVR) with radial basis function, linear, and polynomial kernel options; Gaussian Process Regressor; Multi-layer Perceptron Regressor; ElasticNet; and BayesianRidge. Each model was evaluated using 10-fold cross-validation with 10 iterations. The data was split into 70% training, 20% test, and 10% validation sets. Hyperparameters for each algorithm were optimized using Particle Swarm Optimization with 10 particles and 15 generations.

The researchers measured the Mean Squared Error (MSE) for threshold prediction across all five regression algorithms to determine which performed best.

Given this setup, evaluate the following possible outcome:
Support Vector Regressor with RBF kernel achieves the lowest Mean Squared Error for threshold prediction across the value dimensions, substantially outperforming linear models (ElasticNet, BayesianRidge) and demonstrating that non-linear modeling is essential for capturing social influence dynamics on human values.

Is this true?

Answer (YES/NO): NO